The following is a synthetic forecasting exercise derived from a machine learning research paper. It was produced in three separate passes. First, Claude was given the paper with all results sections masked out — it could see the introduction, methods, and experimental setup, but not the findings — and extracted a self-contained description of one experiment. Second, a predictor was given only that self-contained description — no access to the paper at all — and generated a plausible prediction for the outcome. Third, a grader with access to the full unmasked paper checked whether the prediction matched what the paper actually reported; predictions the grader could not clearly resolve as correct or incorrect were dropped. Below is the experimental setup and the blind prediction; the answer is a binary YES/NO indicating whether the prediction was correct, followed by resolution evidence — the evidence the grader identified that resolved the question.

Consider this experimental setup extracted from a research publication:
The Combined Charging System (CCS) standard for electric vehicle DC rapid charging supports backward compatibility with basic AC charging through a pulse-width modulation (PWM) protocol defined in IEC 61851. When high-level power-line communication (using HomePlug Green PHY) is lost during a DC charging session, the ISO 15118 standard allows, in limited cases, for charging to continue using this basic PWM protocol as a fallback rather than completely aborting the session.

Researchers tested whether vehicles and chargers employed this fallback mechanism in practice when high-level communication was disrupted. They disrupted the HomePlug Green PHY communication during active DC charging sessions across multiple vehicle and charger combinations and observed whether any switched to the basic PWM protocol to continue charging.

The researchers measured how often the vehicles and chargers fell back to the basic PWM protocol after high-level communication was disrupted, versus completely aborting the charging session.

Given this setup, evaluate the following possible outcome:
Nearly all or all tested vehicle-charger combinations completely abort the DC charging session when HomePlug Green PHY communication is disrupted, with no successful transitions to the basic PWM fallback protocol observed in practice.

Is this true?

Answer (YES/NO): YES